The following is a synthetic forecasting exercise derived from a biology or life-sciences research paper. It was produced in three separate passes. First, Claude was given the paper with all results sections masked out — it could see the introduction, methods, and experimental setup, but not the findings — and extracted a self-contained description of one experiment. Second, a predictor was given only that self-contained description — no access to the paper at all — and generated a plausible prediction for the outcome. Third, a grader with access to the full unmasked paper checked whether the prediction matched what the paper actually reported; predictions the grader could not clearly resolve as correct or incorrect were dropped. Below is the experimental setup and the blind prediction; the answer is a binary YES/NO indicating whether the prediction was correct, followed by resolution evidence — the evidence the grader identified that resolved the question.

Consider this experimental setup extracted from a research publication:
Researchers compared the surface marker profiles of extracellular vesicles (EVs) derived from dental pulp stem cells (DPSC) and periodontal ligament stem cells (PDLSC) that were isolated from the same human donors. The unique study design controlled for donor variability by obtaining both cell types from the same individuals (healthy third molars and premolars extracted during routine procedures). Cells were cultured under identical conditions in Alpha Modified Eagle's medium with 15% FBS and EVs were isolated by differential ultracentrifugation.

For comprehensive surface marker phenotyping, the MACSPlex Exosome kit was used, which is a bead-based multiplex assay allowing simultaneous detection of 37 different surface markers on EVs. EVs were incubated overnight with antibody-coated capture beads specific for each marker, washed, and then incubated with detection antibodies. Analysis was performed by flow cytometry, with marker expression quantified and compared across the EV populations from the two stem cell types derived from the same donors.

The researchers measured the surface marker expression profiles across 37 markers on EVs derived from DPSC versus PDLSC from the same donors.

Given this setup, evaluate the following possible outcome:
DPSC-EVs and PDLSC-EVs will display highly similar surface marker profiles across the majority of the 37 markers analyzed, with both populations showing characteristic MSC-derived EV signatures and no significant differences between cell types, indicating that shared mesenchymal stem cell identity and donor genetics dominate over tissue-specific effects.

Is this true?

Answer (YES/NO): NO